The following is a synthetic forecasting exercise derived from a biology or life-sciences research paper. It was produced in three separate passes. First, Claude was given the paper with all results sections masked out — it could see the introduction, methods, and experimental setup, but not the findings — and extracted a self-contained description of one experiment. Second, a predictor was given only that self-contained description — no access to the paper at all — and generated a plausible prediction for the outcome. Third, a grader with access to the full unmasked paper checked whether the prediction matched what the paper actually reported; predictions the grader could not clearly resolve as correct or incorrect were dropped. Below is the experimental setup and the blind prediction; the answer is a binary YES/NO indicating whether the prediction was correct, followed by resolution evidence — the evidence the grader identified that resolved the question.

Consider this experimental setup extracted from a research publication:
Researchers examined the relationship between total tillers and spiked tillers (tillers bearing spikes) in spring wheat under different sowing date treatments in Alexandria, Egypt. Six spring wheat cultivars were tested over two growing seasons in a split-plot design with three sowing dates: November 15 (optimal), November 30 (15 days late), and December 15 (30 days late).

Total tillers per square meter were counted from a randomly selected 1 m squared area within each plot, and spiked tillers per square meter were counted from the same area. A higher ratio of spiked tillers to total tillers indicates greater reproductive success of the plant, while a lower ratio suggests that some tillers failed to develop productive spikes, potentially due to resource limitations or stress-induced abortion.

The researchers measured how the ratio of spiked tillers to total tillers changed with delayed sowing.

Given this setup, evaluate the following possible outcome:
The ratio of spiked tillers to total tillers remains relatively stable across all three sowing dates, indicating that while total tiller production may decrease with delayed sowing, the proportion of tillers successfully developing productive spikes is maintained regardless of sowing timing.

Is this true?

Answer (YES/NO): YES